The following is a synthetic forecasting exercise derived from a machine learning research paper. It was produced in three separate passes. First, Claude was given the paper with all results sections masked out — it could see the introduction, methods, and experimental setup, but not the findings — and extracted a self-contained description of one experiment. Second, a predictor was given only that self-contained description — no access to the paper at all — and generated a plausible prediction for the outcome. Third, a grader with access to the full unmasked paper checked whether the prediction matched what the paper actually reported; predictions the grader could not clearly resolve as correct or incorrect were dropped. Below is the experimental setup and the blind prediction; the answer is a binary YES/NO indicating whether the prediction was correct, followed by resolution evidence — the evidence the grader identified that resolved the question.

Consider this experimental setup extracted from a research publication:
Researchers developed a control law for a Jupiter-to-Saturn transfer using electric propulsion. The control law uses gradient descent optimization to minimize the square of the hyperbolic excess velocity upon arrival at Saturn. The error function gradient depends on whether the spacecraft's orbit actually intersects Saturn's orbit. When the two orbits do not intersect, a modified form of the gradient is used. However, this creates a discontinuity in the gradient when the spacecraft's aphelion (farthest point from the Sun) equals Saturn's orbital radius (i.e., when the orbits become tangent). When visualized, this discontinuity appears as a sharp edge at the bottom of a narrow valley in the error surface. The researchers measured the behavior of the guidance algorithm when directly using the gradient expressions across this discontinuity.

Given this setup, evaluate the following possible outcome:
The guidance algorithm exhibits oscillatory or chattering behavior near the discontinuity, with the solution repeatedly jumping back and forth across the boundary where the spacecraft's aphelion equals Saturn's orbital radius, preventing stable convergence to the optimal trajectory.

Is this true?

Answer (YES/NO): YES